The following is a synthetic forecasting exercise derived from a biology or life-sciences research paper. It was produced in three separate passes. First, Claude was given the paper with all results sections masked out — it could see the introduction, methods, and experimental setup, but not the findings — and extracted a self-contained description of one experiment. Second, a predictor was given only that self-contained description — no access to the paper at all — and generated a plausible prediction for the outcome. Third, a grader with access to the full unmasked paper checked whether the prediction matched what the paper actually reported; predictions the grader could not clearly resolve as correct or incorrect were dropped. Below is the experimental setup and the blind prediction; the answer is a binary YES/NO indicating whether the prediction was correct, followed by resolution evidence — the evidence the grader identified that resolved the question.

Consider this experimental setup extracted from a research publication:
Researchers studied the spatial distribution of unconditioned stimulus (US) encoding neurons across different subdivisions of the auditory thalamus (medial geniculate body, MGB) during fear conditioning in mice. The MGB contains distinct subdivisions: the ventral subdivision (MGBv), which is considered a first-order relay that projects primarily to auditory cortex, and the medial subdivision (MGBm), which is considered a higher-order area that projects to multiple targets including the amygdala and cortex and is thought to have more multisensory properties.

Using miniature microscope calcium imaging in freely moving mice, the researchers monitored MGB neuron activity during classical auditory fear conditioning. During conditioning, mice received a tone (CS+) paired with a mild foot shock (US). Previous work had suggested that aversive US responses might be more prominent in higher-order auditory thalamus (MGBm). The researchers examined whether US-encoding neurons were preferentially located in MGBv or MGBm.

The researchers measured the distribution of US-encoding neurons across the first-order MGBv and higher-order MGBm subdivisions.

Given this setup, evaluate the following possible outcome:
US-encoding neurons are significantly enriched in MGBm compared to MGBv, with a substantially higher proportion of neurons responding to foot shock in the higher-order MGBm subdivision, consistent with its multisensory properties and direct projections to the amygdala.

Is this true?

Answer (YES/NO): NO